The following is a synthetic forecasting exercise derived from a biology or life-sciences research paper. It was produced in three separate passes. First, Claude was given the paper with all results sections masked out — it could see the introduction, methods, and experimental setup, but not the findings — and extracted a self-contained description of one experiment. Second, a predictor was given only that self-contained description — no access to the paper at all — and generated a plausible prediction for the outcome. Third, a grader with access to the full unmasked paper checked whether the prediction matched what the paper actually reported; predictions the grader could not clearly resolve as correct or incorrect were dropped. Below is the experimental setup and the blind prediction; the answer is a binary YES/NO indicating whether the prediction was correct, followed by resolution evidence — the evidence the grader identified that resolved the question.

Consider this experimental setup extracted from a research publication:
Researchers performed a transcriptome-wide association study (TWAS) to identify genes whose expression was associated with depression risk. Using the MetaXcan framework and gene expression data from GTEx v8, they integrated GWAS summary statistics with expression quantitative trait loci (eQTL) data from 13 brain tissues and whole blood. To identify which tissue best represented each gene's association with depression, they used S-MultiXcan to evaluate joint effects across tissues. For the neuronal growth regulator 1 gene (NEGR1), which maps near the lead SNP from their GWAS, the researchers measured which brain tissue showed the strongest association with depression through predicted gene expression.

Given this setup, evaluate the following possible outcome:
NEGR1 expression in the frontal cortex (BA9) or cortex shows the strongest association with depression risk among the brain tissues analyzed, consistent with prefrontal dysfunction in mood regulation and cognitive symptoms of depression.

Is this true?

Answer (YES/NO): NO